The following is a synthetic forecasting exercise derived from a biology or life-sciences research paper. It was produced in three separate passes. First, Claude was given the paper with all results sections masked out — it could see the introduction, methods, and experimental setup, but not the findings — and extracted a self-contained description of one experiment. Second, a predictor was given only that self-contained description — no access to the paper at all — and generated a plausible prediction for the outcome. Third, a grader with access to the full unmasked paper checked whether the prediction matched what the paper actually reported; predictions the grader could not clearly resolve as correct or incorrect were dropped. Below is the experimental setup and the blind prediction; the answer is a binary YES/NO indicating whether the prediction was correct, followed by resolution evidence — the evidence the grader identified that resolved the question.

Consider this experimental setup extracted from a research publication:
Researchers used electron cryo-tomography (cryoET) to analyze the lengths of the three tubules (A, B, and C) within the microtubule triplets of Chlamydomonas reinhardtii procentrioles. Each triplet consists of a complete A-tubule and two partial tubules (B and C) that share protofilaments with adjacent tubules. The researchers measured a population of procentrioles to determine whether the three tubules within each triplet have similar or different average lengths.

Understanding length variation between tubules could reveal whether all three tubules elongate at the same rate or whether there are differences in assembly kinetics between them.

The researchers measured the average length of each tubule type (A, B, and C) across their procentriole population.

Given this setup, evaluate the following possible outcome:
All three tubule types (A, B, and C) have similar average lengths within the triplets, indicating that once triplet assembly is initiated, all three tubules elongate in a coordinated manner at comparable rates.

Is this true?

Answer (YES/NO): NO